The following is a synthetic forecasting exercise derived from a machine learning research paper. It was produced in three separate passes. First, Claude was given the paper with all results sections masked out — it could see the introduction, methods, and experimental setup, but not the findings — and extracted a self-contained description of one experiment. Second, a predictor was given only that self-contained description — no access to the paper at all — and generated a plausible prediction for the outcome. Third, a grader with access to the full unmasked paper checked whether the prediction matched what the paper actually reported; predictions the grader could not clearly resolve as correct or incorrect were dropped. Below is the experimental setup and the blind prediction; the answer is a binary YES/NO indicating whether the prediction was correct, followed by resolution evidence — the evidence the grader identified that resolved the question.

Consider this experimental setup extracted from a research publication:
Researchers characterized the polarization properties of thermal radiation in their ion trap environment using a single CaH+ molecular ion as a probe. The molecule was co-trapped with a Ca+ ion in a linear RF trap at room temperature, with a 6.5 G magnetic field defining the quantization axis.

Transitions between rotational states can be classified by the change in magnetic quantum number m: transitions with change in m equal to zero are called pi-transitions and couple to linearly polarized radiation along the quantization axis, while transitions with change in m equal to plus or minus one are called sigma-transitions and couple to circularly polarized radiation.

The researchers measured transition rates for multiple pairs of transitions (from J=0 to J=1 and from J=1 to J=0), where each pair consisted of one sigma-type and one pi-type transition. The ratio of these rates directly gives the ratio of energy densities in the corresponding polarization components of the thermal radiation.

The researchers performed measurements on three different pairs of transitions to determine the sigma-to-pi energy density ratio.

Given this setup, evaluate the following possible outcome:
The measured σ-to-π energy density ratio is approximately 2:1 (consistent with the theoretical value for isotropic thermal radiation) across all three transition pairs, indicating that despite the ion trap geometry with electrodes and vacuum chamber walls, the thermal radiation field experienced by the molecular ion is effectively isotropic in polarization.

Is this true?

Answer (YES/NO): NO